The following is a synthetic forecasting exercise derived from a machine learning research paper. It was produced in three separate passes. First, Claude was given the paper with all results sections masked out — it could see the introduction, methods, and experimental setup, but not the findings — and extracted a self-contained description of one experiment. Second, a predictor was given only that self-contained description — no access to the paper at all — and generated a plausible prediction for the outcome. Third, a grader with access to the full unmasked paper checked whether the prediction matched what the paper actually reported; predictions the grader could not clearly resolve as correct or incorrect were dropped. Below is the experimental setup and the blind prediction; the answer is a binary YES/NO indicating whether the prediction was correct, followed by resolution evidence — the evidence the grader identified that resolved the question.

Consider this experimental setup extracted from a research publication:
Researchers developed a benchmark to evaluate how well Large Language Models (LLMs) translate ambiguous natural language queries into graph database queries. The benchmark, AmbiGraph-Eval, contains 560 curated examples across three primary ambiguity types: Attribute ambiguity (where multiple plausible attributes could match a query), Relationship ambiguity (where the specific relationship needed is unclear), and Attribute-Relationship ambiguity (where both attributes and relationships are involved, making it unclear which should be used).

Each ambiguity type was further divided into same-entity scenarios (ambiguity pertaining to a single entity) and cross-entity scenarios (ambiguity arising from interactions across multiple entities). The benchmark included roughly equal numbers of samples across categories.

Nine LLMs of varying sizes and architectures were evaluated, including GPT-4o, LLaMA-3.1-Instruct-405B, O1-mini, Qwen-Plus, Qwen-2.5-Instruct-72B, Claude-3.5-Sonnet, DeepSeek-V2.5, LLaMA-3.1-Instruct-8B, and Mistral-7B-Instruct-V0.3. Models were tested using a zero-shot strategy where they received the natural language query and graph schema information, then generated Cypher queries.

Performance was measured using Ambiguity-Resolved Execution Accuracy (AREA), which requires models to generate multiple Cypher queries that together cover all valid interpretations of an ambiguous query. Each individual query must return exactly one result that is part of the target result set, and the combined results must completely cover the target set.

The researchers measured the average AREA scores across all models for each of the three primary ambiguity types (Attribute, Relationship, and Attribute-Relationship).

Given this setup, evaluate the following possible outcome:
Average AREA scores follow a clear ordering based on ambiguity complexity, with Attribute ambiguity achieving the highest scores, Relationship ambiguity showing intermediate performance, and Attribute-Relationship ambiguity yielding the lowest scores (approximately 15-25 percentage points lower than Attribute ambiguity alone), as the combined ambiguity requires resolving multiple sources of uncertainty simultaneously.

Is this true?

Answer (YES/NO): NO